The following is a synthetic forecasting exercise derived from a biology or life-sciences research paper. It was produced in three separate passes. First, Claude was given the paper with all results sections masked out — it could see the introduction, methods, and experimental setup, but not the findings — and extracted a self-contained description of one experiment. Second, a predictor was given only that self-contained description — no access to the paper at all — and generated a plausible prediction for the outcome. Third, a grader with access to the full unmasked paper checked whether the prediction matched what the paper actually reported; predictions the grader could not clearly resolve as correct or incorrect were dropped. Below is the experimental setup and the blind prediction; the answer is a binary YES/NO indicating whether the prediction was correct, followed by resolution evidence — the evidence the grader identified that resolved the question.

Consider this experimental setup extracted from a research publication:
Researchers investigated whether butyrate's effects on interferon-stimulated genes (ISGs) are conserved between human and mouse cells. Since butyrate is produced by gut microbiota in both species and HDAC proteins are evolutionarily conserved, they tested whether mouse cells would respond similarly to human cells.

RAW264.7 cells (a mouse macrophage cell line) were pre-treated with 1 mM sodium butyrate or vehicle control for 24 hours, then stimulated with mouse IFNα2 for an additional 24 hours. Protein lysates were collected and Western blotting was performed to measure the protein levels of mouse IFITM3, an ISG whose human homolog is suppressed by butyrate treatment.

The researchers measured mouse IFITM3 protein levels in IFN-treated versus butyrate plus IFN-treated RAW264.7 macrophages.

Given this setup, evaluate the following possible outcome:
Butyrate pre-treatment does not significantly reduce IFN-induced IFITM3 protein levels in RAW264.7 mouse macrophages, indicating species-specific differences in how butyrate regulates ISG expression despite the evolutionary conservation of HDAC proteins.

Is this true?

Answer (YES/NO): NO